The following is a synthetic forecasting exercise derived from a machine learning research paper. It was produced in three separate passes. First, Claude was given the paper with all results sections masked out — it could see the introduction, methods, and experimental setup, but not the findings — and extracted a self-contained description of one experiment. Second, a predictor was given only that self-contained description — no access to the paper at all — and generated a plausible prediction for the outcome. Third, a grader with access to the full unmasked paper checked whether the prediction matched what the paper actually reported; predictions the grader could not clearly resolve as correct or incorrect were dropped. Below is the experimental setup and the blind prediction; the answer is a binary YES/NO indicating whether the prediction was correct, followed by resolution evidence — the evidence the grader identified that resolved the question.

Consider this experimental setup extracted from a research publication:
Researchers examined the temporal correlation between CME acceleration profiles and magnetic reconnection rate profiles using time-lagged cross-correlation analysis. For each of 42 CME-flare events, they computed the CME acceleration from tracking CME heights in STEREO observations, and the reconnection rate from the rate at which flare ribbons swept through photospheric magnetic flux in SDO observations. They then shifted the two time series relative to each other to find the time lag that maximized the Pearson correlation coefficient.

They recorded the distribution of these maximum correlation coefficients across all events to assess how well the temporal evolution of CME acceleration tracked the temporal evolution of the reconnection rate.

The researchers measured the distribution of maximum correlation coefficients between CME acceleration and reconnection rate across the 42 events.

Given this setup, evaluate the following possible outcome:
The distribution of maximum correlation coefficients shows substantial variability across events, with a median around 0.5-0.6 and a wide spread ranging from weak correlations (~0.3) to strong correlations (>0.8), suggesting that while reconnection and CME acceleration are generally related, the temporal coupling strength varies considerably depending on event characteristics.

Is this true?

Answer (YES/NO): NO